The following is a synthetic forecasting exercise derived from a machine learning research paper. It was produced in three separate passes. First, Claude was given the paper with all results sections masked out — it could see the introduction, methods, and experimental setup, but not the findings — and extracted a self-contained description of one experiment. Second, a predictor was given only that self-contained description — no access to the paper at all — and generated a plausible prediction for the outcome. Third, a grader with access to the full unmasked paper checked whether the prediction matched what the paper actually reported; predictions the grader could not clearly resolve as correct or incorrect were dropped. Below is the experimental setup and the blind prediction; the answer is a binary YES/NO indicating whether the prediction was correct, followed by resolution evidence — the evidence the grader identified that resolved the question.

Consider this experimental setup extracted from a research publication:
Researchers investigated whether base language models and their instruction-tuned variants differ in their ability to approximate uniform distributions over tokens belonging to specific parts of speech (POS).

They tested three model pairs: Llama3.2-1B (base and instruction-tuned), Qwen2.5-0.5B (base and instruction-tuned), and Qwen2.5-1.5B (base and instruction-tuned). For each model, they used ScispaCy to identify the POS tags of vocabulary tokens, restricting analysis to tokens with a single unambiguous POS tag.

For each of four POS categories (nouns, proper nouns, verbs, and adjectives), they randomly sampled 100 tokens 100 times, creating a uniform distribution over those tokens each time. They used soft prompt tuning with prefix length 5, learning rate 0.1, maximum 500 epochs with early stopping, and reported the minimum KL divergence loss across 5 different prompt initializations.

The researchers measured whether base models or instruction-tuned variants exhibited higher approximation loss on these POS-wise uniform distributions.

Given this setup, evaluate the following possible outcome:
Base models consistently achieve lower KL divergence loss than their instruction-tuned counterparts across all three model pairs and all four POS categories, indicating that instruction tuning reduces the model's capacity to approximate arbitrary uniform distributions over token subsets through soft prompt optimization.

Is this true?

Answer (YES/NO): YES